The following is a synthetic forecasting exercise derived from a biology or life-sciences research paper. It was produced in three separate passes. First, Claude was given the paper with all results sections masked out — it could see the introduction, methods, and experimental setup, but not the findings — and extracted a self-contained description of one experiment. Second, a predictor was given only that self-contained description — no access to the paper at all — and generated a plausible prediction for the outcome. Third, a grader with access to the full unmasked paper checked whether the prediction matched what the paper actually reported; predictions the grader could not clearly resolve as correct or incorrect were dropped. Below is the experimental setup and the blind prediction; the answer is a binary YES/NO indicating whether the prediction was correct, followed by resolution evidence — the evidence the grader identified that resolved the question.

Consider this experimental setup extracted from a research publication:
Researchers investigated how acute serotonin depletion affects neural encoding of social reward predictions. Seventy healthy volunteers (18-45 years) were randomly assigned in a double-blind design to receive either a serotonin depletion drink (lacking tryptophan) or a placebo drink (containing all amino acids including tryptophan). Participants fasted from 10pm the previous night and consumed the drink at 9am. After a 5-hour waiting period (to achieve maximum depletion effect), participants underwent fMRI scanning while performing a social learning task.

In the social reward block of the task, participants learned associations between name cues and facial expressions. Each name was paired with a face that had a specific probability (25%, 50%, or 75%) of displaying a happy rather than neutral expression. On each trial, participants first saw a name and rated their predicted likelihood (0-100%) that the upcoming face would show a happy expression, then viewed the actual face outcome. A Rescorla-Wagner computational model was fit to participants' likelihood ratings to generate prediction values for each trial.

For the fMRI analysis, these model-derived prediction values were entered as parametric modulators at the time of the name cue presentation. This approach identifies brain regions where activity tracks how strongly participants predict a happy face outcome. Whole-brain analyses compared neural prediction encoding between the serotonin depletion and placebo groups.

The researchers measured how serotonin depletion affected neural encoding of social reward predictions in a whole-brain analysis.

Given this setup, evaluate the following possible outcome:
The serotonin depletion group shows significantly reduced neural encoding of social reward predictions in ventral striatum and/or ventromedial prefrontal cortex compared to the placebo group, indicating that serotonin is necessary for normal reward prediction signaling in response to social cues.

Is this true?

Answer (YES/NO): NO